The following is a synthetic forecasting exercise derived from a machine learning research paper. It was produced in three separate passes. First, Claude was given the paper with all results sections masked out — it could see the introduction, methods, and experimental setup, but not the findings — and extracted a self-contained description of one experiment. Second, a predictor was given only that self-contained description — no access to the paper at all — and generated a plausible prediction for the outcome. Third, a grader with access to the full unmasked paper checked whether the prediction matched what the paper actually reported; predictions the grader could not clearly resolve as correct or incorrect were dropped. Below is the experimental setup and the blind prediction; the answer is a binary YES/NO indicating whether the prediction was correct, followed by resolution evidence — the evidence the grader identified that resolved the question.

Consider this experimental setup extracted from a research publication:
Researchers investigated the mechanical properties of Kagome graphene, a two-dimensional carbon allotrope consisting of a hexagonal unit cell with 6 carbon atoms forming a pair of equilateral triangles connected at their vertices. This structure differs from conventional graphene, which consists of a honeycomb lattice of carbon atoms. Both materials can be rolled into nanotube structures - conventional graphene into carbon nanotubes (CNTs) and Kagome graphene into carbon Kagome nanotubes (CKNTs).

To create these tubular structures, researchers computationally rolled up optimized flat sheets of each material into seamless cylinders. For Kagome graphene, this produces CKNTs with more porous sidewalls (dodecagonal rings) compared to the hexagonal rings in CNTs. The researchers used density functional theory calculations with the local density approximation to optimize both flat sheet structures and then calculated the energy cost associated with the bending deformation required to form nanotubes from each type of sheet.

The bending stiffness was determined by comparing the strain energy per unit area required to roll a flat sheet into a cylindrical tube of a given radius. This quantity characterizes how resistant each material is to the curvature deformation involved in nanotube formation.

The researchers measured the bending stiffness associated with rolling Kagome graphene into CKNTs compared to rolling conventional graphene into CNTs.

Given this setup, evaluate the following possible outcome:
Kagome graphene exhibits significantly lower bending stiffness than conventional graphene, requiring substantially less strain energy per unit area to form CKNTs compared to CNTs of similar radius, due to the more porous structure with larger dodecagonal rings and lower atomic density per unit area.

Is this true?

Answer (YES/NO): YES